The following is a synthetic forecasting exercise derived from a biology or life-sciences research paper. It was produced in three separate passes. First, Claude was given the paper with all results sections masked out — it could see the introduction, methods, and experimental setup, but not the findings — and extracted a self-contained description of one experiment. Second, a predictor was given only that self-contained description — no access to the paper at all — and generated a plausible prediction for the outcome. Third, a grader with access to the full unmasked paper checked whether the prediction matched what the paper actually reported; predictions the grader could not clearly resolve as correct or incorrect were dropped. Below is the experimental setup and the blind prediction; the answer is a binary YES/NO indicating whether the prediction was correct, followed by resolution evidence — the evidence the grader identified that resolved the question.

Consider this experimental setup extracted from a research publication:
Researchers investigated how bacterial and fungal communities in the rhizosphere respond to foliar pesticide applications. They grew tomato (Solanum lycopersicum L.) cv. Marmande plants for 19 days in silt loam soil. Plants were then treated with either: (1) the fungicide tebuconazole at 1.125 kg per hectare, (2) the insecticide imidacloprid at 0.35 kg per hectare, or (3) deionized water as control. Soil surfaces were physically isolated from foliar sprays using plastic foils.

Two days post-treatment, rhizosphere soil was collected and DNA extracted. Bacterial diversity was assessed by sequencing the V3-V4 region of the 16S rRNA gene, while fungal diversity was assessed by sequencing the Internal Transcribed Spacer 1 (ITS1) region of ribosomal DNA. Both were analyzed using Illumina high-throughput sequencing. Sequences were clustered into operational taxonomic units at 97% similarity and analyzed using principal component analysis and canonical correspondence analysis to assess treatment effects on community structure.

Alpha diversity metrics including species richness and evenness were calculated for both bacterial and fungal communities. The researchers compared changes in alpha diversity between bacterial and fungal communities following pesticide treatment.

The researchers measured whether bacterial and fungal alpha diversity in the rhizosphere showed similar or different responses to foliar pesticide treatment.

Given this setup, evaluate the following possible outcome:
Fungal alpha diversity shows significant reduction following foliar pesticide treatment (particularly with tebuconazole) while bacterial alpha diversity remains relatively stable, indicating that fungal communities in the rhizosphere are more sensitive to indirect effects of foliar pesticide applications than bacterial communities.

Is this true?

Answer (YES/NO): NO